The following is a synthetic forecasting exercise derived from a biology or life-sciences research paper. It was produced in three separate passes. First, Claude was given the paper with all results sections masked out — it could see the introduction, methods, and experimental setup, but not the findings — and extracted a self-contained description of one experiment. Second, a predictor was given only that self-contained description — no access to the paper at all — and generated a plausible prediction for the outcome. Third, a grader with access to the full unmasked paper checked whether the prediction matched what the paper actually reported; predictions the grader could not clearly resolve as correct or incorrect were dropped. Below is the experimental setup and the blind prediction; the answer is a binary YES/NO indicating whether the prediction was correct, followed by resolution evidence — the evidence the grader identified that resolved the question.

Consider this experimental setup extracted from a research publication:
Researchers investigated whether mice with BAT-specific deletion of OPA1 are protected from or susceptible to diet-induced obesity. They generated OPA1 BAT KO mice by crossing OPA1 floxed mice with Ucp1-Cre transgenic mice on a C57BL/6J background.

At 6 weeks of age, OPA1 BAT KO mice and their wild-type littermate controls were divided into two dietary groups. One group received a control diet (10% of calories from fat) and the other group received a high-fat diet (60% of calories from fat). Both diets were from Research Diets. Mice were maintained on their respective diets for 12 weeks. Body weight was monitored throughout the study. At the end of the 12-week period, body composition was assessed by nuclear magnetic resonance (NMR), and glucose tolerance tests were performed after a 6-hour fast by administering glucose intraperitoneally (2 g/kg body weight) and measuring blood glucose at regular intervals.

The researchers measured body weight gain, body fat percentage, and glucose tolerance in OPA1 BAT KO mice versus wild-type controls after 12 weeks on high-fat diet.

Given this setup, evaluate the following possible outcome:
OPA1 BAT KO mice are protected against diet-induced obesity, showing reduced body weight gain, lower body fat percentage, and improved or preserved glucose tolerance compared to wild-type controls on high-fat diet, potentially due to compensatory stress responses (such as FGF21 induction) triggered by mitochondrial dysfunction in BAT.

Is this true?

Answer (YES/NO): YES